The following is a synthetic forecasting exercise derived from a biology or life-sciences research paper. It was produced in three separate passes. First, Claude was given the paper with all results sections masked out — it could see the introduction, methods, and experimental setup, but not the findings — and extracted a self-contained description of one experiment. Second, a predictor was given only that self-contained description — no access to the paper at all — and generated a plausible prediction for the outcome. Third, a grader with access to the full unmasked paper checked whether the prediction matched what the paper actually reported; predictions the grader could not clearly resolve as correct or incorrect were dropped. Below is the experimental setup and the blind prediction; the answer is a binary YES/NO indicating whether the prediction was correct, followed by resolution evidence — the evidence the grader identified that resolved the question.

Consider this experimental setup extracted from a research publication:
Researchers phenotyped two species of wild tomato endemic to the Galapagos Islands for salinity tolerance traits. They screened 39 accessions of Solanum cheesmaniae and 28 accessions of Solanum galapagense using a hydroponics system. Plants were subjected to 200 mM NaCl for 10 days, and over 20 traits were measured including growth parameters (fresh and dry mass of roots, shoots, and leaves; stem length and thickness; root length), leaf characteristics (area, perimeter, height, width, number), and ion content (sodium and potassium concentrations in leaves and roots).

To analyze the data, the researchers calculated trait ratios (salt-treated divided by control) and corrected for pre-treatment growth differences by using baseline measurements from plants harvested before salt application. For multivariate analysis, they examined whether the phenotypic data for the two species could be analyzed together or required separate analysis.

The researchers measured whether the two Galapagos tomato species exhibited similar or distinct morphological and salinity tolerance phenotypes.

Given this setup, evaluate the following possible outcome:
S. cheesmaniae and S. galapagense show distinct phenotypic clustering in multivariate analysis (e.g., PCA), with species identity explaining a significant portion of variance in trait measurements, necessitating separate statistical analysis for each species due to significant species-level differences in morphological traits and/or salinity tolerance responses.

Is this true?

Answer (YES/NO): NO